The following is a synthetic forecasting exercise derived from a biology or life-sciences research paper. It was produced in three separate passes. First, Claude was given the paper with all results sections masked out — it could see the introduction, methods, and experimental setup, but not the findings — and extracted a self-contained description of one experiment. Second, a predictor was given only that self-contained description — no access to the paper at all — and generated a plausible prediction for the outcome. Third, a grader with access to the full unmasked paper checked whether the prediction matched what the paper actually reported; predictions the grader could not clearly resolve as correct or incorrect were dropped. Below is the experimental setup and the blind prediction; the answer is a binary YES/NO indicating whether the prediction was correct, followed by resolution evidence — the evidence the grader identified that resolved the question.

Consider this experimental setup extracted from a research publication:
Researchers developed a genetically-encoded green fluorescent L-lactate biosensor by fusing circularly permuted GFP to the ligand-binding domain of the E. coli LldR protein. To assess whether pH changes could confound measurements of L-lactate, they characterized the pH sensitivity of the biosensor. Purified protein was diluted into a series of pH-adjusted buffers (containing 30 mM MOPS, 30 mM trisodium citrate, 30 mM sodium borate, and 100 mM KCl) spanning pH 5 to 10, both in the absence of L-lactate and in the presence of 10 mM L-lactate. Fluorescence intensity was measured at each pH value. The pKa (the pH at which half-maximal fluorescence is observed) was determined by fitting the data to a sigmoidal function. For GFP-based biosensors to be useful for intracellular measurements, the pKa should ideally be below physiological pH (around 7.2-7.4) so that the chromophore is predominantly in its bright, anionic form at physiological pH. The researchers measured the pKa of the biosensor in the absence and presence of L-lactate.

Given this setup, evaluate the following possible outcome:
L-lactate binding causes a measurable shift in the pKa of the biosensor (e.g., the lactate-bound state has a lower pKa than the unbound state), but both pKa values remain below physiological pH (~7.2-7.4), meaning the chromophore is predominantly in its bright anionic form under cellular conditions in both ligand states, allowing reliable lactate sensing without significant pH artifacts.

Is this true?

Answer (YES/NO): NO